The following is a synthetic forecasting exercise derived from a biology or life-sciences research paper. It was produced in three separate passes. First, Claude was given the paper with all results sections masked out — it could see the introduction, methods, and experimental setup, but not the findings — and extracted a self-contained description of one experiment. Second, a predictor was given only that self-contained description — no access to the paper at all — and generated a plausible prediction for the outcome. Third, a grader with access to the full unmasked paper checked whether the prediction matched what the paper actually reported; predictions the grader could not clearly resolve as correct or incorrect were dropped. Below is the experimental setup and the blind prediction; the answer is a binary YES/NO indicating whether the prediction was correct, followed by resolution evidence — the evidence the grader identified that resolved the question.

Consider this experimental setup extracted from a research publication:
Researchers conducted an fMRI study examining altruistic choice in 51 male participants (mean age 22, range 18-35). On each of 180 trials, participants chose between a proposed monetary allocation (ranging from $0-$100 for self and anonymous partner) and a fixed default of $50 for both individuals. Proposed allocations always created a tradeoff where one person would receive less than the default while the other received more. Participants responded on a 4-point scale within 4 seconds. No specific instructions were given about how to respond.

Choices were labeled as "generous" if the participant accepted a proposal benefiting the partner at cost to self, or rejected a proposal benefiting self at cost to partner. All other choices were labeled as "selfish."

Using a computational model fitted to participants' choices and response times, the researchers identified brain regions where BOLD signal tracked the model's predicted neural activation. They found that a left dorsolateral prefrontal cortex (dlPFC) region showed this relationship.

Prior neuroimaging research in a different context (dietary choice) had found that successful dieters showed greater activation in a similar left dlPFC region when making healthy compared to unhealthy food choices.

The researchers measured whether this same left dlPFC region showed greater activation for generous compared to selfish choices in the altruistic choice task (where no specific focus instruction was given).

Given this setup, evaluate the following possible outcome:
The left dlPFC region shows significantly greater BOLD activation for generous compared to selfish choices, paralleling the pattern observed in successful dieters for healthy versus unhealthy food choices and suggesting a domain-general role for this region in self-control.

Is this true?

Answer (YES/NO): YES